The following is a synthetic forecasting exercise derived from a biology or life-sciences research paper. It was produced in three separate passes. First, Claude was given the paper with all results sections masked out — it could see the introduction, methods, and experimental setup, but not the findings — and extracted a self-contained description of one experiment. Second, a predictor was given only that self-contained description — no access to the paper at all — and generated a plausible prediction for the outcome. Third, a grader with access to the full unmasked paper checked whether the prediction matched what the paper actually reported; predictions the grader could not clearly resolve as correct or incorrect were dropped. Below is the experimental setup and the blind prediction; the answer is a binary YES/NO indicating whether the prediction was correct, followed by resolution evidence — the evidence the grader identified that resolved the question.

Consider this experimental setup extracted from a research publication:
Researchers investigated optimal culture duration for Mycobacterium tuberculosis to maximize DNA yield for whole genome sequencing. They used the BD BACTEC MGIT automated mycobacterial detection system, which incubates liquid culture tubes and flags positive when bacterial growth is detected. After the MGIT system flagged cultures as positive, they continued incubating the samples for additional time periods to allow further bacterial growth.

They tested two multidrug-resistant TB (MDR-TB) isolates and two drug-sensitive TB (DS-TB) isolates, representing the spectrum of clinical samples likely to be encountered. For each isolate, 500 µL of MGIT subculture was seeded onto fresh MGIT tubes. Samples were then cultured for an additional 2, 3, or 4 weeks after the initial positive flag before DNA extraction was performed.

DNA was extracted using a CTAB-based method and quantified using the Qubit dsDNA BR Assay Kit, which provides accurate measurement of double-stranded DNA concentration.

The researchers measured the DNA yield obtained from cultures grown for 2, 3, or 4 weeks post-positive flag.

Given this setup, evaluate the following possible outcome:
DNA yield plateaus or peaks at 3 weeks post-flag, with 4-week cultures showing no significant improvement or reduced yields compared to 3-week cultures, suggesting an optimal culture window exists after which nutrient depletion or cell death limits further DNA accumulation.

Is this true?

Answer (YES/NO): NO